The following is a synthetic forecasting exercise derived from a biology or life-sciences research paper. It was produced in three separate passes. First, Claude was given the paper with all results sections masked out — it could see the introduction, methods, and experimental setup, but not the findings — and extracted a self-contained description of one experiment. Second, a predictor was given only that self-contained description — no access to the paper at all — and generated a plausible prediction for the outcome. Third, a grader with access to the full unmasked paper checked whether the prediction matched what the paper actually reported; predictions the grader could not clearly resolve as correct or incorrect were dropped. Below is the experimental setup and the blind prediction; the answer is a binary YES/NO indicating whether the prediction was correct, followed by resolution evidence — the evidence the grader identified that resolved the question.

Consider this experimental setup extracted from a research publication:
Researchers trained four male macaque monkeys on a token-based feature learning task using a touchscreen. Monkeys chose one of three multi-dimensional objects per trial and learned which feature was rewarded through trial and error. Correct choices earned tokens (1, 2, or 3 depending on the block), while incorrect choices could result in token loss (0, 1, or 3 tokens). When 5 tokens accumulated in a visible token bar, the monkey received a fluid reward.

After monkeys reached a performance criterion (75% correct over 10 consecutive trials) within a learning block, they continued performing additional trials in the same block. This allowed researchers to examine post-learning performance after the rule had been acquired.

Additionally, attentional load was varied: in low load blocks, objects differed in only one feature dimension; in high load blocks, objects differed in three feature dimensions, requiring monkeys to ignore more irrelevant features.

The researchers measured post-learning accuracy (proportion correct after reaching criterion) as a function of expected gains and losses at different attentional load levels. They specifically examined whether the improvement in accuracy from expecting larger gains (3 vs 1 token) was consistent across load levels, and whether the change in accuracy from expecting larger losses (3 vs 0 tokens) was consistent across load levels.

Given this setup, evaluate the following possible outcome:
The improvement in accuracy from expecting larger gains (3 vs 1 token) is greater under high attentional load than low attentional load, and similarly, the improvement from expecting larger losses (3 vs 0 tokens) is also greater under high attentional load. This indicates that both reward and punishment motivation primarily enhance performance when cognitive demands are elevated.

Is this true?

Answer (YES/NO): NO